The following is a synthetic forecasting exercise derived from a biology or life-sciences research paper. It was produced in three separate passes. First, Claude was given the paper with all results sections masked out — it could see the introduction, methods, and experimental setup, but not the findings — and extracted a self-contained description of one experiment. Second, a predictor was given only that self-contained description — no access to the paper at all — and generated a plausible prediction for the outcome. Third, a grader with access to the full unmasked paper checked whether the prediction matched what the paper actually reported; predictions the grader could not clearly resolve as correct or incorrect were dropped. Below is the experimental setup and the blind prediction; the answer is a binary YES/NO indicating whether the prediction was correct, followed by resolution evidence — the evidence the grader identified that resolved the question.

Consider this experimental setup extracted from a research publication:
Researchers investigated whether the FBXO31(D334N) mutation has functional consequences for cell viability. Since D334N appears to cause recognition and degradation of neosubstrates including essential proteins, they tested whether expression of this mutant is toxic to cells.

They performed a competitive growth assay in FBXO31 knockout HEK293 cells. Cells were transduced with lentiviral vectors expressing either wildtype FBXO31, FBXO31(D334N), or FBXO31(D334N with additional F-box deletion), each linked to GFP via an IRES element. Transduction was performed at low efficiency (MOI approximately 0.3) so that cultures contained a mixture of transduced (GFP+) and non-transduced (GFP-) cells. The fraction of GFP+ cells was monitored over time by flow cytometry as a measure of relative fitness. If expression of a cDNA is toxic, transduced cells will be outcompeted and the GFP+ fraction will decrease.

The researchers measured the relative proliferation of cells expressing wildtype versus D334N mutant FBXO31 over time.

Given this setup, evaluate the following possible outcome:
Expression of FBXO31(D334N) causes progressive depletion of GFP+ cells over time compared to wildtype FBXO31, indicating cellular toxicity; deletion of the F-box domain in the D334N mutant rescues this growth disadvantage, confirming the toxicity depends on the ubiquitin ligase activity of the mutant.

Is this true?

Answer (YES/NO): YES